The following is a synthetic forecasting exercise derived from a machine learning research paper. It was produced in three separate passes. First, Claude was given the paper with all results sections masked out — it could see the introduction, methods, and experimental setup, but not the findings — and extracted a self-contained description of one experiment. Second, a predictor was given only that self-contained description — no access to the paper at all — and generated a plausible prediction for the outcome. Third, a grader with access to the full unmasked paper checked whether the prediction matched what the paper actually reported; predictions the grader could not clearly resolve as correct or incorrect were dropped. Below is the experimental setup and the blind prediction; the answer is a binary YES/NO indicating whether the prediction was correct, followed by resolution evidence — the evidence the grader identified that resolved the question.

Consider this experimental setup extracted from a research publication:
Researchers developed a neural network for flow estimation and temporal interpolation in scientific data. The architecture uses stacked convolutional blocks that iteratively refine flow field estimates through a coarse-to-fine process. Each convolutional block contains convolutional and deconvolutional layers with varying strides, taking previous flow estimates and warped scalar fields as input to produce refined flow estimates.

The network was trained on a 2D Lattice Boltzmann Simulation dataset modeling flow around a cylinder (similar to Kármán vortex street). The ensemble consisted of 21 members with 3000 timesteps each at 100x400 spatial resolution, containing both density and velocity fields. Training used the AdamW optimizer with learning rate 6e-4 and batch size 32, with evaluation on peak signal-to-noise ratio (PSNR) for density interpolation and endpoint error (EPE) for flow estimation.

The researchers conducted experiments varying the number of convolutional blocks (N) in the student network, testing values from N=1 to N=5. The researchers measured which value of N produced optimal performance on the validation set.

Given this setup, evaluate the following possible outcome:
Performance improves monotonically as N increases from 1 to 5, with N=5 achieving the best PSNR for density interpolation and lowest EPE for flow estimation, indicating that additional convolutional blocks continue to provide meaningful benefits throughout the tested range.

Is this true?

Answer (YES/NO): NO